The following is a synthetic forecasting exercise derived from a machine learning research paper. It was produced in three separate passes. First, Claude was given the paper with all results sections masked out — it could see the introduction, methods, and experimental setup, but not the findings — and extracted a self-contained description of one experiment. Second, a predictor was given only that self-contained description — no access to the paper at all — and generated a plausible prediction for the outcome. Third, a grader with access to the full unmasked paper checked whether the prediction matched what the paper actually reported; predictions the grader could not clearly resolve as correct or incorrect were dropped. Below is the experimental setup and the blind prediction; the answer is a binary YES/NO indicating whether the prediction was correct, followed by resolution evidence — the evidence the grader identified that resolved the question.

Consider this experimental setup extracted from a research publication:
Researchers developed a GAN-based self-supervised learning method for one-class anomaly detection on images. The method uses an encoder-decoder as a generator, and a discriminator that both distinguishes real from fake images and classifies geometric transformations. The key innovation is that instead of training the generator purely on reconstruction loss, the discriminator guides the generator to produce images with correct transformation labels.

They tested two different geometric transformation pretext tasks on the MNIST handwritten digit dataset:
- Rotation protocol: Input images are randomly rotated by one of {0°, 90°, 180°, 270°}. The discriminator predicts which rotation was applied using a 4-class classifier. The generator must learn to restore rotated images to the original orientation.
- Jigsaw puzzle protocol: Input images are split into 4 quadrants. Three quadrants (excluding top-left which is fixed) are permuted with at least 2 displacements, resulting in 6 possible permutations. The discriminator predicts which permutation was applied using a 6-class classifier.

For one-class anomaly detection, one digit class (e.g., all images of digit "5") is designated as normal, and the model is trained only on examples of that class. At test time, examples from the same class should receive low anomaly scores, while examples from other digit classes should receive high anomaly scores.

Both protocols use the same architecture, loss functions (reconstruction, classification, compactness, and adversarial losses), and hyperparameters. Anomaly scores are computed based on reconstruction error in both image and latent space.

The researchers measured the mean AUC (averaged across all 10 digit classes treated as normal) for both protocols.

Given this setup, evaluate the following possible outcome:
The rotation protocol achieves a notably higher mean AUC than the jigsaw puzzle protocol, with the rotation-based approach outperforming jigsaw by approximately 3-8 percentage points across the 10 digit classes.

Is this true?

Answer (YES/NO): NO